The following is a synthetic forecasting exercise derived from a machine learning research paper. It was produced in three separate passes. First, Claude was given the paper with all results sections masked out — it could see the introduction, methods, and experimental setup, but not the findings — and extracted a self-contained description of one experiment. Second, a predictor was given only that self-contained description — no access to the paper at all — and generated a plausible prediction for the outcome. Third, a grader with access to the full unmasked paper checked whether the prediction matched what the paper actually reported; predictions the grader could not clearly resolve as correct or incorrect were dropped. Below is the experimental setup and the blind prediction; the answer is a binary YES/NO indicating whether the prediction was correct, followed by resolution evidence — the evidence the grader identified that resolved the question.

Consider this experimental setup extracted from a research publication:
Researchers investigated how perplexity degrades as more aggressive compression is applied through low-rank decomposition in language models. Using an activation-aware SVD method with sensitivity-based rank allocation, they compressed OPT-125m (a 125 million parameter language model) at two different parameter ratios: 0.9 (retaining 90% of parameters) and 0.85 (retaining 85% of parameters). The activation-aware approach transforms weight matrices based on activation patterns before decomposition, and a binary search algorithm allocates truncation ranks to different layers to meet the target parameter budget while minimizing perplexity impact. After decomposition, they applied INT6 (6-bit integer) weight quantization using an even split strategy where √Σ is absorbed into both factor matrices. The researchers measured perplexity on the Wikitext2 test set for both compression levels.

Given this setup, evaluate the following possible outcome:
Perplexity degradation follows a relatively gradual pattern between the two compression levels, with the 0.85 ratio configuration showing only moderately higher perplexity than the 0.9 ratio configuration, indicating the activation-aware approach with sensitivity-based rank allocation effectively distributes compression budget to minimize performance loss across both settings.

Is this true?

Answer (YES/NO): NO